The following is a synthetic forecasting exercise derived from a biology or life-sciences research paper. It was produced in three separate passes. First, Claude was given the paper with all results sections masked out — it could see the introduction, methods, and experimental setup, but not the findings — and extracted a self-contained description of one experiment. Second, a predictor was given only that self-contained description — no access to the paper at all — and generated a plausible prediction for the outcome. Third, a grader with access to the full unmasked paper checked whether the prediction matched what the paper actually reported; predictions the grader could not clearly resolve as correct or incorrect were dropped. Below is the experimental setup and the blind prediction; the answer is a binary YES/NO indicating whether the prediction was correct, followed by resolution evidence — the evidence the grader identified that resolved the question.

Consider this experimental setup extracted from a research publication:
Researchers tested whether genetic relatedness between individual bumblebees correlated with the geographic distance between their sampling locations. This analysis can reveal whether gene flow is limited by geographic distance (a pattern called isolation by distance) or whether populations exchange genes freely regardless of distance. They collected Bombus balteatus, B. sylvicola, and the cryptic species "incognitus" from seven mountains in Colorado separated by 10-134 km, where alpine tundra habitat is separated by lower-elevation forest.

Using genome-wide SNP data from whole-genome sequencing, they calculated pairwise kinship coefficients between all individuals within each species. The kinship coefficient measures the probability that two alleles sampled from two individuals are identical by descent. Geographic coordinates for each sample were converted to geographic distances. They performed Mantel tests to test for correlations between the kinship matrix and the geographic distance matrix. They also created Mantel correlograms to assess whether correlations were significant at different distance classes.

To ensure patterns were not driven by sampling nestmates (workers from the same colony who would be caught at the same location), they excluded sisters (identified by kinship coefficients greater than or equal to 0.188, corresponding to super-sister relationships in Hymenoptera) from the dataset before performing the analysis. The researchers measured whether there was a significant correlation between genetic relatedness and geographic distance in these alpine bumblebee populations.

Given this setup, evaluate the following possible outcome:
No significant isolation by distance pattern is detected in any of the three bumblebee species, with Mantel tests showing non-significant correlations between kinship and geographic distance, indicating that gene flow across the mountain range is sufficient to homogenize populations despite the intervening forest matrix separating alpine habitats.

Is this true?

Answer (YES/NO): NO